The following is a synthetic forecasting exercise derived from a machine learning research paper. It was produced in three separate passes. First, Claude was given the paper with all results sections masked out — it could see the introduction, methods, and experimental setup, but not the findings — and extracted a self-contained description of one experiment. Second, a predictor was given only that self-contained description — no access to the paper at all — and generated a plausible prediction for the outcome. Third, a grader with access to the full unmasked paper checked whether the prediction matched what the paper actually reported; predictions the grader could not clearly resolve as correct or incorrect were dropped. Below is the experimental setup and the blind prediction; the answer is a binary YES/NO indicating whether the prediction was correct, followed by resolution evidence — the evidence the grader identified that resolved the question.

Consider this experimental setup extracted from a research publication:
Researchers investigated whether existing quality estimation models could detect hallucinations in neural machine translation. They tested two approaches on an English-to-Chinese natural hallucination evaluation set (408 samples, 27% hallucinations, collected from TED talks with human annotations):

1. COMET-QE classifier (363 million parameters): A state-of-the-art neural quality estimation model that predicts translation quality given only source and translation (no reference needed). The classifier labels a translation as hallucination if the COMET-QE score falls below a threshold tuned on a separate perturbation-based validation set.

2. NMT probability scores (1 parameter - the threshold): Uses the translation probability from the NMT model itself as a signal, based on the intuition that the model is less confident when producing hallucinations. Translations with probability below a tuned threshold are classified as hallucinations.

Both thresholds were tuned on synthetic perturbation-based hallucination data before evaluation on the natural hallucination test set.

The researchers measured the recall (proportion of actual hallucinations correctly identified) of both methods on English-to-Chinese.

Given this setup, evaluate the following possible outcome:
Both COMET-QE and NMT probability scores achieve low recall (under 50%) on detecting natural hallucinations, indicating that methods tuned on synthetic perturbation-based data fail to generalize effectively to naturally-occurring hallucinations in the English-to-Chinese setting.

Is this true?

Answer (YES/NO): NO